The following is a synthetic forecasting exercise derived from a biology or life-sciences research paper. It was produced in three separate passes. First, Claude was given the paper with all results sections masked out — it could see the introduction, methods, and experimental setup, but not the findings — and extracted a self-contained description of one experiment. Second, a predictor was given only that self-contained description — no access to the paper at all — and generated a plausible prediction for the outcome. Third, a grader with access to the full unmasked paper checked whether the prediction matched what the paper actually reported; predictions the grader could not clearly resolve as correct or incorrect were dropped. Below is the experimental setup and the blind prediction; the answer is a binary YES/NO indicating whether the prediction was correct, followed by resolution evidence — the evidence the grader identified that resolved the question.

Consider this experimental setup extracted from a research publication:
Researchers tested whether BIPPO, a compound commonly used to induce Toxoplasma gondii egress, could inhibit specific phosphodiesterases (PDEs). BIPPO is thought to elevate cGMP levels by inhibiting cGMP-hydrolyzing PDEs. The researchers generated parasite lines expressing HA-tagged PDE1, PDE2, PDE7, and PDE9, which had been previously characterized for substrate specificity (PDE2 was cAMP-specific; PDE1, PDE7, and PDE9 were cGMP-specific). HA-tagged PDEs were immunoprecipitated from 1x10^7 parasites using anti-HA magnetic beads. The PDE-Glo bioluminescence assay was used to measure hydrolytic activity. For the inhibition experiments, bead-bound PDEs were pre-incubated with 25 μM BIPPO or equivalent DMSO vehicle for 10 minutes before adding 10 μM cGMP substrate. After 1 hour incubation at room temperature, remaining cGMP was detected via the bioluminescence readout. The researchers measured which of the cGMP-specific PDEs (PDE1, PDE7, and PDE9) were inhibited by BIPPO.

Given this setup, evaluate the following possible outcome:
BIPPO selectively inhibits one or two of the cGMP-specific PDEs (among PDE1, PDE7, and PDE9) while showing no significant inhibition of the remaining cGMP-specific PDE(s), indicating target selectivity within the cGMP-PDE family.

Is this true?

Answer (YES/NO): YES